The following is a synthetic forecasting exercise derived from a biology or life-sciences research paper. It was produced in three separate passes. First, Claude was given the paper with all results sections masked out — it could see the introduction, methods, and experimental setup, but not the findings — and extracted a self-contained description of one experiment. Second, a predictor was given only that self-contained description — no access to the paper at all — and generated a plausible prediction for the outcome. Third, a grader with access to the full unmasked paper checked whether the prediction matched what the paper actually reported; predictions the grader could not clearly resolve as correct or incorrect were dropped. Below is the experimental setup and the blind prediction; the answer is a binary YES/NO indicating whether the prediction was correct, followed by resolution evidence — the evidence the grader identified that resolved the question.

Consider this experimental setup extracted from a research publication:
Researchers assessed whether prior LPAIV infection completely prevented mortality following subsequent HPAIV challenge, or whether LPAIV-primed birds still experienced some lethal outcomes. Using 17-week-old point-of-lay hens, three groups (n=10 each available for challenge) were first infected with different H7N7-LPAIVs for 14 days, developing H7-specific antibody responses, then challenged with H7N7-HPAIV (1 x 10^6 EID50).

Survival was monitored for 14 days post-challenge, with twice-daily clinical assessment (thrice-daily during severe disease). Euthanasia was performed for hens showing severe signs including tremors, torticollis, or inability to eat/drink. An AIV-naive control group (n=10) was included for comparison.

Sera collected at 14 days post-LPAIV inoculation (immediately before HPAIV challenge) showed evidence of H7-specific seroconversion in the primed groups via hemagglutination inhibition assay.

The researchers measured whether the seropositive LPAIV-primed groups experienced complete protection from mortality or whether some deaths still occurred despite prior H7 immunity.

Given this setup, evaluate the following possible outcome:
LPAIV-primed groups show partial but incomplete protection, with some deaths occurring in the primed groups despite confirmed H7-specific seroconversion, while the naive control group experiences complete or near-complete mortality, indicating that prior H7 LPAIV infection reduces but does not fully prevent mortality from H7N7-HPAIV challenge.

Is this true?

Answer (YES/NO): NO